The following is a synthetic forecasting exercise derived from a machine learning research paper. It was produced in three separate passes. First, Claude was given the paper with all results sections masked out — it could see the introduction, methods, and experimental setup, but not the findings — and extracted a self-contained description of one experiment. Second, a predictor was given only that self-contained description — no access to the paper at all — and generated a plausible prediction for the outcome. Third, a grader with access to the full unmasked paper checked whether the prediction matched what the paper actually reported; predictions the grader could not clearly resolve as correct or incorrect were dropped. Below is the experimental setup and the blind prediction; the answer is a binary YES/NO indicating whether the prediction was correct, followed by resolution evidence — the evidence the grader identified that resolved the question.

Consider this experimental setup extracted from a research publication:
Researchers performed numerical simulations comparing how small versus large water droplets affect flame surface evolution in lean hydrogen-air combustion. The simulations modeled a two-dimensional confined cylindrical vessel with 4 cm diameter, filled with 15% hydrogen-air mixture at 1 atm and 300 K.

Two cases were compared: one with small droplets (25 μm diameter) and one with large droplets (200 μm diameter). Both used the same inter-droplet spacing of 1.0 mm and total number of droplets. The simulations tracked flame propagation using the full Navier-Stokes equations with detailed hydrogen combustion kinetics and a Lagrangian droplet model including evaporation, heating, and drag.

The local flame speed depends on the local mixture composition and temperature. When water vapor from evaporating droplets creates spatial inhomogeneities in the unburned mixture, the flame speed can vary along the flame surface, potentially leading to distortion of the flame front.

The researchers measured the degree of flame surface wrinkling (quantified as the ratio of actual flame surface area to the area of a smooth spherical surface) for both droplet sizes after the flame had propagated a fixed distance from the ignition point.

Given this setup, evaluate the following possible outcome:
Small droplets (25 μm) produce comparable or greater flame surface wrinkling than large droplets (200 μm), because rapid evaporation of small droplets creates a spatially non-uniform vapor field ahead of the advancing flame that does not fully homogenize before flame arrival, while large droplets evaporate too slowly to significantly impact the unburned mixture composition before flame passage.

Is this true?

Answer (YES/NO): NO